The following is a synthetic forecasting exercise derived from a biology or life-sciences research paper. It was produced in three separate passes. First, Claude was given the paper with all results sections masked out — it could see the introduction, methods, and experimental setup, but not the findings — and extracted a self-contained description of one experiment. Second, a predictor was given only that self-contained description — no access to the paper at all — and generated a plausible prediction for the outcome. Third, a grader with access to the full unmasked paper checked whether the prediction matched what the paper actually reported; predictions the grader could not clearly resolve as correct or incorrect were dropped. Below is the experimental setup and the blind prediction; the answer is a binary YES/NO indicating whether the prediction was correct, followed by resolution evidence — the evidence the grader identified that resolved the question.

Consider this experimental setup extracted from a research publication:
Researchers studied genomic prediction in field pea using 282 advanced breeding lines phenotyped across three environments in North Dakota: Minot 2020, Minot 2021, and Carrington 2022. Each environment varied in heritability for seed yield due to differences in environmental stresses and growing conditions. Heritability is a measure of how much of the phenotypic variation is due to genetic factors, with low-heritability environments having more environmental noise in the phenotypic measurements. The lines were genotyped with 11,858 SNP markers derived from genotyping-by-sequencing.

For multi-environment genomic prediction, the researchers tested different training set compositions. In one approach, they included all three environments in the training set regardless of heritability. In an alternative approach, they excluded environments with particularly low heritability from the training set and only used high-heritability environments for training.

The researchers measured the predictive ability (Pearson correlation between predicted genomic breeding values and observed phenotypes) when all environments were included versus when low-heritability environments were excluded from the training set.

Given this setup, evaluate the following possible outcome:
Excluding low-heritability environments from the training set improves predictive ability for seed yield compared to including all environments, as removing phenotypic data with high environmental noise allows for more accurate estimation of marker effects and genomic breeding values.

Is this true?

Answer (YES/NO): YES